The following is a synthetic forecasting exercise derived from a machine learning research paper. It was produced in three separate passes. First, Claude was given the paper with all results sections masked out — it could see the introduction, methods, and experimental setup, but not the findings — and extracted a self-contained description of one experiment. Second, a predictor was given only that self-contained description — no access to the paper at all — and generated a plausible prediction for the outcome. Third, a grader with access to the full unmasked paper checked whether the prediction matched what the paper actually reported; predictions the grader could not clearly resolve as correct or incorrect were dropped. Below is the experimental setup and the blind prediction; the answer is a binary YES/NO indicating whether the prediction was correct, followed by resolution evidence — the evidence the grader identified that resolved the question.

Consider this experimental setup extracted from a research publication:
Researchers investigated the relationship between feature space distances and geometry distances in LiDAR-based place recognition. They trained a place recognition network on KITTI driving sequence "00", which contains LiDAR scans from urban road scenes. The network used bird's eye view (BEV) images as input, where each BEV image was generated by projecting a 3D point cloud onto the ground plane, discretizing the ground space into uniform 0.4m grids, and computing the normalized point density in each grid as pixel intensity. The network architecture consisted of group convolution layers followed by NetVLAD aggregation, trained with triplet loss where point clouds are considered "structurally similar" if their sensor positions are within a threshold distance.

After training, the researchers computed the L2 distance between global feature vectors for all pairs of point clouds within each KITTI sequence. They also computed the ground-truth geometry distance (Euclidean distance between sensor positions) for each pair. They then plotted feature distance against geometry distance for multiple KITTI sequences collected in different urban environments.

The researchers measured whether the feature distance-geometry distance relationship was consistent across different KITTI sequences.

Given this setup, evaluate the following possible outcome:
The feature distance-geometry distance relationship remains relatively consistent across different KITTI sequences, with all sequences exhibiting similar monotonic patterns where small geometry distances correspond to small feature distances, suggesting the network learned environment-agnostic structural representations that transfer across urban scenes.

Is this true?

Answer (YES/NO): YES